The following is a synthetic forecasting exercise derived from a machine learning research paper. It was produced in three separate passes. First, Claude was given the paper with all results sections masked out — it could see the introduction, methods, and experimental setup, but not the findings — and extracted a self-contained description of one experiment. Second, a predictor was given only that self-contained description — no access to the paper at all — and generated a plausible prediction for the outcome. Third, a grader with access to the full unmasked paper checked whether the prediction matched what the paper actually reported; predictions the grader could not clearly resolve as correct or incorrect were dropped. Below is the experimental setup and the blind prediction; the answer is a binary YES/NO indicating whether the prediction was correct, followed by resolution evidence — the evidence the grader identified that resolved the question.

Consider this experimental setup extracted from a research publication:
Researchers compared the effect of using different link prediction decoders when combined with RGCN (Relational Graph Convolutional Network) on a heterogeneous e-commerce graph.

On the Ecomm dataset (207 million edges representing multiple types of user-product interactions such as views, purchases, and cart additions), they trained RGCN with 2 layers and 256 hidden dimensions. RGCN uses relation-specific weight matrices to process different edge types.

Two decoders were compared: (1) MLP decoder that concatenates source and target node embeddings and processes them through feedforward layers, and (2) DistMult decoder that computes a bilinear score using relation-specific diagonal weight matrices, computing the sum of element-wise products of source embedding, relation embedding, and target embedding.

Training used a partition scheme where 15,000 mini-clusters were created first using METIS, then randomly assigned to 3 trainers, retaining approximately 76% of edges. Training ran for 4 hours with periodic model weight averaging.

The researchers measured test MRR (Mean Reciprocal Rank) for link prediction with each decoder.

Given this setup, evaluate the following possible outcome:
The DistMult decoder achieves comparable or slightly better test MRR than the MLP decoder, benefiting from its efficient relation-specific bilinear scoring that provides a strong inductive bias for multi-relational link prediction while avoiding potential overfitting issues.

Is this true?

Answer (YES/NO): NO